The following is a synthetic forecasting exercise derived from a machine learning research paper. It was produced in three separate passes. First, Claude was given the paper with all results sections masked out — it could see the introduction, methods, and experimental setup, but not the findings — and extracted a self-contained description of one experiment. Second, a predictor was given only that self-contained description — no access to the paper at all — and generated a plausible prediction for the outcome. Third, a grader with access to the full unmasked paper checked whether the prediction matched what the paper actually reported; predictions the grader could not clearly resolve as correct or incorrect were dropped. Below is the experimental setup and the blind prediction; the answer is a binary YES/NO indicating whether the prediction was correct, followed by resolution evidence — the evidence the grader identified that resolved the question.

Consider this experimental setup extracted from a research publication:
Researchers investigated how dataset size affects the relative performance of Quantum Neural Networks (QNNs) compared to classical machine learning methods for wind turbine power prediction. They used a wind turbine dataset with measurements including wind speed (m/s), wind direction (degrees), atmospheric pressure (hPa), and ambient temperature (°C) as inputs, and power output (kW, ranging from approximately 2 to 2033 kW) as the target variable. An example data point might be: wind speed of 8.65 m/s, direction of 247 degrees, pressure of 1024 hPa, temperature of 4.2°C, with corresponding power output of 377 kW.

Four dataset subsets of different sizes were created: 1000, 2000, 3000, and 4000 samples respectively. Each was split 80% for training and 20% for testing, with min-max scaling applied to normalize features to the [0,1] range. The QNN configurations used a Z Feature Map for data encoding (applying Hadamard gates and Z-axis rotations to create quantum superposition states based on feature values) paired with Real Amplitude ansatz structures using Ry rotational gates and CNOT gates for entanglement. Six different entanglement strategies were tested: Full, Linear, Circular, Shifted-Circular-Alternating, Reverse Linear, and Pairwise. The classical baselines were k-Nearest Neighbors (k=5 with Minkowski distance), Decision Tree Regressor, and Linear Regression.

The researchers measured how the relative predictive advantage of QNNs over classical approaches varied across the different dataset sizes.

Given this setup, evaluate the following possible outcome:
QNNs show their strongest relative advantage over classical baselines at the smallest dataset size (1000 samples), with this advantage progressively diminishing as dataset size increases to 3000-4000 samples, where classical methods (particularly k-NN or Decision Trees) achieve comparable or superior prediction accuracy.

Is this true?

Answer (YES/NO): NO